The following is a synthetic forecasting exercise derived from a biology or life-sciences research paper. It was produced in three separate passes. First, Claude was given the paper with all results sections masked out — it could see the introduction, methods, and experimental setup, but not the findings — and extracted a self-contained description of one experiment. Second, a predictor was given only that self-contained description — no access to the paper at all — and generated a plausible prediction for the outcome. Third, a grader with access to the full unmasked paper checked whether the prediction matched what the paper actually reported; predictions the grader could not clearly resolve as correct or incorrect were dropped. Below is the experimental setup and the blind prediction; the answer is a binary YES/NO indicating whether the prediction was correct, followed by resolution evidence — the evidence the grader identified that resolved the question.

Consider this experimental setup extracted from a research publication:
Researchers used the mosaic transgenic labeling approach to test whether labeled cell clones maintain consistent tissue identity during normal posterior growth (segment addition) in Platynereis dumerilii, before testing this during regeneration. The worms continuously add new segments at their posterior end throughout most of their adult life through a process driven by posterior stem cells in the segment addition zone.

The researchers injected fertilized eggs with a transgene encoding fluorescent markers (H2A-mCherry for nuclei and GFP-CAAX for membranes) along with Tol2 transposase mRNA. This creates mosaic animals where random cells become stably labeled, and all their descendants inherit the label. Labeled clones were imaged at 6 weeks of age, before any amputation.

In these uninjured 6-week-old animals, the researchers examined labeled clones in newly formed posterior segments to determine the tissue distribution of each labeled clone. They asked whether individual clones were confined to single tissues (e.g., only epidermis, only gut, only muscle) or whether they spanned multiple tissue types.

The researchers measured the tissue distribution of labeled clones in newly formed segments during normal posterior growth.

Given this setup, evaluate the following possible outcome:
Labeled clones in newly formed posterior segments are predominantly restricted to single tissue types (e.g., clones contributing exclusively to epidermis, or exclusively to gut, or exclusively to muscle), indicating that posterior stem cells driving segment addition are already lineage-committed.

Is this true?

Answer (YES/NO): YES